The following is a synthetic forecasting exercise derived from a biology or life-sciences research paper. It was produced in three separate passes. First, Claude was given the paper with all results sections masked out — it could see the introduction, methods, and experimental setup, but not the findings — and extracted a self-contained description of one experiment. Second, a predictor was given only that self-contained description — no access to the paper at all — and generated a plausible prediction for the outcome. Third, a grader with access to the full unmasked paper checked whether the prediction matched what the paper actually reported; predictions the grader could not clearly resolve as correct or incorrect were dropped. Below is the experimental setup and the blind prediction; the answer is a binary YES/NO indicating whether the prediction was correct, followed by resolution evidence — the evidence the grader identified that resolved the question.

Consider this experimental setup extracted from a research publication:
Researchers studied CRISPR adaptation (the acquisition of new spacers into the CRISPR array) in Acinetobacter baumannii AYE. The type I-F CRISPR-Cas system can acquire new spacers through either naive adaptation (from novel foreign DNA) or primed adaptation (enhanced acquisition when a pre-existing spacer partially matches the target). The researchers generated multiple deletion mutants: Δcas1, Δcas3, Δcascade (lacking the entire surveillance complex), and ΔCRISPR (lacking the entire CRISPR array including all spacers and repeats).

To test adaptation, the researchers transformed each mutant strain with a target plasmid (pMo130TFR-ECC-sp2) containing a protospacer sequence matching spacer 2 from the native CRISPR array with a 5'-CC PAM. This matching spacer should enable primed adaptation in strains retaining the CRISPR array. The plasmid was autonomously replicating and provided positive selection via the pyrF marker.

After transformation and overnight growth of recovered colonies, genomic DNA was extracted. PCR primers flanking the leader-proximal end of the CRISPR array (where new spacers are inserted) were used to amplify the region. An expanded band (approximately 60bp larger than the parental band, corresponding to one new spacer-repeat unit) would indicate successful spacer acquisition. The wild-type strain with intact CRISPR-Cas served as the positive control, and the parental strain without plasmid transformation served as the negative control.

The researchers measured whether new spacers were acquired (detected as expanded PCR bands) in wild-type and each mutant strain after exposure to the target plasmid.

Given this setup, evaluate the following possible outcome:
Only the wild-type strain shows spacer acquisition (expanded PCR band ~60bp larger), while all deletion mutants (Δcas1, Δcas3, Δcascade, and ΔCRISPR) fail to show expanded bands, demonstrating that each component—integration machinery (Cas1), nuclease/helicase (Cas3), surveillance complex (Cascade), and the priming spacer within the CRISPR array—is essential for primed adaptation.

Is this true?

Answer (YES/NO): YES